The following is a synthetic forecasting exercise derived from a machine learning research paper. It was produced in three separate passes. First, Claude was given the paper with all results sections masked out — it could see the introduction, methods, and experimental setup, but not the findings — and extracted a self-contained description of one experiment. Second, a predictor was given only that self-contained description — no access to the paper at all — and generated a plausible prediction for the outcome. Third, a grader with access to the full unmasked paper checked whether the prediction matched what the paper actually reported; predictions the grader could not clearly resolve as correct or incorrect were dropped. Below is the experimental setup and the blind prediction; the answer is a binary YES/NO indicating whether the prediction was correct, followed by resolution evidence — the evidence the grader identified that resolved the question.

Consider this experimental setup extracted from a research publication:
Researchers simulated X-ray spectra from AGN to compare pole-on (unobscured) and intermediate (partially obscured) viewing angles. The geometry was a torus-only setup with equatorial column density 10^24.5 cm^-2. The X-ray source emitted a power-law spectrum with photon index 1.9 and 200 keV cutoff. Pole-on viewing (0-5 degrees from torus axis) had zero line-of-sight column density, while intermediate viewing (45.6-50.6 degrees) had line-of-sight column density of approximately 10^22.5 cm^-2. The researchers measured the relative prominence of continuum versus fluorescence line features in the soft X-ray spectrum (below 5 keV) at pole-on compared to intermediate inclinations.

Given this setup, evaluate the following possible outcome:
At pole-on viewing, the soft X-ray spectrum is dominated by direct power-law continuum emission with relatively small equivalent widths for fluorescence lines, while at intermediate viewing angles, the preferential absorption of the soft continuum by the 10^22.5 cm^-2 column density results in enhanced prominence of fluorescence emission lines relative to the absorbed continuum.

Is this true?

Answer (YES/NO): YES